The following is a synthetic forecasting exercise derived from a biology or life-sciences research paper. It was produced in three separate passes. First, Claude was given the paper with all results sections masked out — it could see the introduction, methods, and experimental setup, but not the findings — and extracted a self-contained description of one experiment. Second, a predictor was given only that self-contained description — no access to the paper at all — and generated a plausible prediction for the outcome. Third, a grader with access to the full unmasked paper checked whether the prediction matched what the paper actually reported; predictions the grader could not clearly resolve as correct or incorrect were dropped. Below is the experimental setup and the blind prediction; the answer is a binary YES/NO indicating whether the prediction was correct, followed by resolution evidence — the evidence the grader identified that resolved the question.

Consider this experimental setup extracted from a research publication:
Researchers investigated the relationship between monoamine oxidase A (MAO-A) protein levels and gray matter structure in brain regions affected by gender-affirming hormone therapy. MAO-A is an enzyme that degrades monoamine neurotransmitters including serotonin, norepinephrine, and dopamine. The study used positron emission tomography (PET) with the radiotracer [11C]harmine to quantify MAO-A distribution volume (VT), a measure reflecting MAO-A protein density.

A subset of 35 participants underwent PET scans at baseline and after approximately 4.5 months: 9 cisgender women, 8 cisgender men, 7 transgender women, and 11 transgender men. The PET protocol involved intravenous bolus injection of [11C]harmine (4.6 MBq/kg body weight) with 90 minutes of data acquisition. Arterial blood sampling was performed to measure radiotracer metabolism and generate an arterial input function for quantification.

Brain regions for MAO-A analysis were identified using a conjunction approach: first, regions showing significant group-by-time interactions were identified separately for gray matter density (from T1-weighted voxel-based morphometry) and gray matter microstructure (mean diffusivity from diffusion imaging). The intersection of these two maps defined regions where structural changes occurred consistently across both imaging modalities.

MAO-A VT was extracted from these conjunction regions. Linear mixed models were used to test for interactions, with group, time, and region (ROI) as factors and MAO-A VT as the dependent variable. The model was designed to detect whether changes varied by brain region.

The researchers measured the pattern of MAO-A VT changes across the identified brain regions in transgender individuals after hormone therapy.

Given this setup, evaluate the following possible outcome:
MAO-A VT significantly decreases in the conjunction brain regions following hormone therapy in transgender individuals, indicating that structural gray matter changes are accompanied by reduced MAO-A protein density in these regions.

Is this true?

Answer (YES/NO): NO